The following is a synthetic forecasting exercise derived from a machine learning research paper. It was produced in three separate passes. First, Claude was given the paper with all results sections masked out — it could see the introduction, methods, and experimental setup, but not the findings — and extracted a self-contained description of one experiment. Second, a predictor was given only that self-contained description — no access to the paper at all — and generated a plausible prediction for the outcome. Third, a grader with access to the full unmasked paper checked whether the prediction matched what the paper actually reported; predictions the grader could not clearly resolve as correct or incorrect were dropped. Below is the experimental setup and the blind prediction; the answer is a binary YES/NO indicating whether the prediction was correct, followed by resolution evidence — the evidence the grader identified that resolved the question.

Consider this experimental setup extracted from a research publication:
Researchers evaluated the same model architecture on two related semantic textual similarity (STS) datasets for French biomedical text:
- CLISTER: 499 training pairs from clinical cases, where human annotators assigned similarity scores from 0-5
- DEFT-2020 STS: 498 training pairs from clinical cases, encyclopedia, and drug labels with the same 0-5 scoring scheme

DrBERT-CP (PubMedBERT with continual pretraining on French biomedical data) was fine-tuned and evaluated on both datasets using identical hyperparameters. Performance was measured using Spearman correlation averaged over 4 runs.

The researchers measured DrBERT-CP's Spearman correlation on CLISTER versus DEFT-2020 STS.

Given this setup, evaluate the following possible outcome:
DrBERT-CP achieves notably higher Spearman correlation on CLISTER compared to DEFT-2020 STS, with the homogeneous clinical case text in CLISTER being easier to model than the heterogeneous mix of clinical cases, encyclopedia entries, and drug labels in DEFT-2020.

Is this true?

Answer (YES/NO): NO